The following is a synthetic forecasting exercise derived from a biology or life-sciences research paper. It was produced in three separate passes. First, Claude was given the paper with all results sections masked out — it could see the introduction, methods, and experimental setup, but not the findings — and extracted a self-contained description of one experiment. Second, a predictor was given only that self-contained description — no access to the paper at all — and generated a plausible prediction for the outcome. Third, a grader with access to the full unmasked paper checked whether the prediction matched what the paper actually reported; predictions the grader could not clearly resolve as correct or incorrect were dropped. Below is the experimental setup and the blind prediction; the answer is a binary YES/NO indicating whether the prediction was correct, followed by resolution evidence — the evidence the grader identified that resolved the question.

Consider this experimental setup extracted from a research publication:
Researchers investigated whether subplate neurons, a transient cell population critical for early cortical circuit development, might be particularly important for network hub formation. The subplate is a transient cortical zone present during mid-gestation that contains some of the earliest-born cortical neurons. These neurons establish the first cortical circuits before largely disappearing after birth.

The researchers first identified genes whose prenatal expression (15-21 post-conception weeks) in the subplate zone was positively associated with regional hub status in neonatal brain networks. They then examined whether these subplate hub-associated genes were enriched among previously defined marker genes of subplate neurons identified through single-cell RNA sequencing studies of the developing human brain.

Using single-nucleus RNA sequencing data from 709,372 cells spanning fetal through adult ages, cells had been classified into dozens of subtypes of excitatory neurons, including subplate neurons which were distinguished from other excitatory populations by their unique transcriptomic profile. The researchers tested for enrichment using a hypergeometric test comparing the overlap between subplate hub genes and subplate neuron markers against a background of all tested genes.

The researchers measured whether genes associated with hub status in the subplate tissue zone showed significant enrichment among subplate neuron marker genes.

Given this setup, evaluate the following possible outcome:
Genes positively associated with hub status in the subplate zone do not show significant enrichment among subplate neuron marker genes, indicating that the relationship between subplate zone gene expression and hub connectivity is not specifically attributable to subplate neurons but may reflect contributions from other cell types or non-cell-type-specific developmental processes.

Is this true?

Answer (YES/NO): NO